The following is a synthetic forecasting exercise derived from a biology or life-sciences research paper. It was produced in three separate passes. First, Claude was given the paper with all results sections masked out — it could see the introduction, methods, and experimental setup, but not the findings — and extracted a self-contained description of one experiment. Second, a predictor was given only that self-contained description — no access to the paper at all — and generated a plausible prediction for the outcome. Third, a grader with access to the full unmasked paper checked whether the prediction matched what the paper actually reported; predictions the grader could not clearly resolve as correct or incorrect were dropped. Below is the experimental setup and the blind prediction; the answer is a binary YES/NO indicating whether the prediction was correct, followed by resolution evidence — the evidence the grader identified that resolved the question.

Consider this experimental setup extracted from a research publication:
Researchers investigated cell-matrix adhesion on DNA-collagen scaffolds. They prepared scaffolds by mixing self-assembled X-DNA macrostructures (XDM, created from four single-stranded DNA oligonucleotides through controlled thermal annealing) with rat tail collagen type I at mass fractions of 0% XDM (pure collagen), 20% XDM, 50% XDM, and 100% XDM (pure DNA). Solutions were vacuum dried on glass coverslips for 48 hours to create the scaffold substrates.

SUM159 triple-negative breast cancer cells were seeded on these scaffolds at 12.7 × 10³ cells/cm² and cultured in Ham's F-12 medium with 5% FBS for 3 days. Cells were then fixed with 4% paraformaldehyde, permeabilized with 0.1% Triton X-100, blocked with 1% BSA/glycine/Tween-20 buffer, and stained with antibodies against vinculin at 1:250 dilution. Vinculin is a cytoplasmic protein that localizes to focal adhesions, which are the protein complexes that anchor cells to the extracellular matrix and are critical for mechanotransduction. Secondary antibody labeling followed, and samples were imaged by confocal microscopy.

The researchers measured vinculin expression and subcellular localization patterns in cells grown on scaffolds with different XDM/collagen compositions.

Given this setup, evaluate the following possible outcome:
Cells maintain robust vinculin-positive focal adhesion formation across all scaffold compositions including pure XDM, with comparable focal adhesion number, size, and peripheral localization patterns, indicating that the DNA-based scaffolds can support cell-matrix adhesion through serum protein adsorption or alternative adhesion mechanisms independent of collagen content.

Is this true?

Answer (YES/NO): NO